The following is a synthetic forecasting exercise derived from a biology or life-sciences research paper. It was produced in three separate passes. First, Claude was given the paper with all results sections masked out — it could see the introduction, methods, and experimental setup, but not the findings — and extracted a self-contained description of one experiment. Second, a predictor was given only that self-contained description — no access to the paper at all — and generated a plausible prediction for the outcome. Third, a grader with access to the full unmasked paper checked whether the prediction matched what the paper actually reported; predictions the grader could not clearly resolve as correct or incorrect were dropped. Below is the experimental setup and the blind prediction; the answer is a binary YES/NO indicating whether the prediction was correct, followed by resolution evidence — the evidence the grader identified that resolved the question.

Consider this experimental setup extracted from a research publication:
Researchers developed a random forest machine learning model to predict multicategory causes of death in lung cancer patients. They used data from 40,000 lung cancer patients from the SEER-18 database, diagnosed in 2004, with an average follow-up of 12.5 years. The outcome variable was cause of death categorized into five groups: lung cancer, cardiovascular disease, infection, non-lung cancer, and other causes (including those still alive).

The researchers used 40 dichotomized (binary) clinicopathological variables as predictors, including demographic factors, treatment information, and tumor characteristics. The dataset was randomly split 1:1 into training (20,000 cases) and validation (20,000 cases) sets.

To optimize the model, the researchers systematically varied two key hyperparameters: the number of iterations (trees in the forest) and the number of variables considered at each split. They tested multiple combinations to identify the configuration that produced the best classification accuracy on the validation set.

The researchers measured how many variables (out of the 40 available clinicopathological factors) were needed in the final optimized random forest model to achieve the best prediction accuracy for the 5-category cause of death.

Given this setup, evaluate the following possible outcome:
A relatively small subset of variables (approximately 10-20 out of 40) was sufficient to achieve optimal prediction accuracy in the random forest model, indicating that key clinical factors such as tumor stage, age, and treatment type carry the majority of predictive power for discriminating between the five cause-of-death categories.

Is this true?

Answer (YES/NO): YES